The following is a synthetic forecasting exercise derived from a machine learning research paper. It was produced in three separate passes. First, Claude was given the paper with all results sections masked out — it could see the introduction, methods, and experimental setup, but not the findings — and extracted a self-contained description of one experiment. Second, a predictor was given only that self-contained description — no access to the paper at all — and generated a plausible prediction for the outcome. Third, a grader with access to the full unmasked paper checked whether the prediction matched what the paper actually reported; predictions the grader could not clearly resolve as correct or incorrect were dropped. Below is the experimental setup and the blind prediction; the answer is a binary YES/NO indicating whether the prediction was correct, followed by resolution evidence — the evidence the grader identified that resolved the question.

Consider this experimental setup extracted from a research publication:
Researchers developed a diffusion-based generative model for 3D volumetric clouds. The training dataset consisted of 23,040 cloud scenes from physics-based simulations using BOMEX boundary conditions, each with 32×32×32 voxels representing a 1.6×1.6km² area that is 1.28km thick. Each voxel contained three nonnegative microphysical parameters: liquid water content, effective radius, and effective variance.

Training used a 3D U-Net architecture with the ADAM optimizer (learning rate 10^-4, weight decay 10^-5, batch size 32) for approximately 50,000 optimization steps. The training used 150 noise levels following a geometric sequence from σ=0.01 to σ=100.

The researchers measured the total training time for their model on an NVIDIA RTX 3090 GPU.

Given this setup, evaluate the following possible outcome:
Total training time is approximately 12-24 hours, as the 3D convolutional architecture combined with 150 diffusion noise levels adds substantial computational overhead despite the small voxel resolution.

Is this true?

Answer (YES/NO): NO